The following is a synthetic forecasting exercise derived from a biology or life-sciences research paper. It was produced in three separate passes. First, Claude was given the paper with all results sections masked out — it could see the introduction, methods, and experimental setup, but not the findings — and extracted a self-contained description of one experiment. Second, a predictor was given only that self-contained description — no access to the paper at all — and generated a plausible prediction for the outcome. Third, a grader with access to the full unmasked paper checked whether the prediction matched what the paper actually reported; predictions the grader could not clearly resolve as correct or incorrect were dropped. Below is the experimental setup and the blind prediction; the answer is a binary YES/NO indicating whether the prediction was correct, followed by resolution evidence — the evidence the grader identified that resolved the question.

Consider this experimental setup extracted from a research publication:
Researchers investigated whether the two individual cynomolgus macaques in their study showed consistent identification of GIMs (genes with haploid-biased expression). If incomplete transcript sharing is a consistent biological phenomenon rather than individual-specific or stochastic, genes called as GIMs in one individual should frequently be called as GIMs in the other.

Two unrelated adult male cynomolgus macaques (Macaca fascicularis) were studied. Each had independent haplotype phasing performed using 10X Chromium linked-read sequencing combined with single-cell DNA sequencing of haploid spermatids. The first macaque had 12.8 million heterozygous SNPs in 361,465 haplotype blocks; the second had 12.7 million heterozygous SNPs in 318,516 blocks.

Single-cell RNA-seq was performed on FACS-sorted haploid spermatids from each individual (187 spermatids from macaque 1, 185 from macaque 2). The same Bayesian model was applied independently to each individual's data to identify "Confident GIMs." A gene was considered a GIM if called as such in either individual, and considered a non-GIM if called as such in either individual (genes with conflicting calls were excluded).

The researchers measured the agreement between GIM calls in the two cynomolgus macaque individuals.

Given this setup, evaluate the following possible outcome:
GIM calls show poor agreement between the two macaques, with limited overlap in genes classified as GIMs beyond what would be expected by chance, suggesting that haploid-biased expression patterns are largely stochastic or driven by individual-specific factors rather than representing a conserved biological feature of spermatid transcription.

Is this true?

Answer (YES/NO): NO